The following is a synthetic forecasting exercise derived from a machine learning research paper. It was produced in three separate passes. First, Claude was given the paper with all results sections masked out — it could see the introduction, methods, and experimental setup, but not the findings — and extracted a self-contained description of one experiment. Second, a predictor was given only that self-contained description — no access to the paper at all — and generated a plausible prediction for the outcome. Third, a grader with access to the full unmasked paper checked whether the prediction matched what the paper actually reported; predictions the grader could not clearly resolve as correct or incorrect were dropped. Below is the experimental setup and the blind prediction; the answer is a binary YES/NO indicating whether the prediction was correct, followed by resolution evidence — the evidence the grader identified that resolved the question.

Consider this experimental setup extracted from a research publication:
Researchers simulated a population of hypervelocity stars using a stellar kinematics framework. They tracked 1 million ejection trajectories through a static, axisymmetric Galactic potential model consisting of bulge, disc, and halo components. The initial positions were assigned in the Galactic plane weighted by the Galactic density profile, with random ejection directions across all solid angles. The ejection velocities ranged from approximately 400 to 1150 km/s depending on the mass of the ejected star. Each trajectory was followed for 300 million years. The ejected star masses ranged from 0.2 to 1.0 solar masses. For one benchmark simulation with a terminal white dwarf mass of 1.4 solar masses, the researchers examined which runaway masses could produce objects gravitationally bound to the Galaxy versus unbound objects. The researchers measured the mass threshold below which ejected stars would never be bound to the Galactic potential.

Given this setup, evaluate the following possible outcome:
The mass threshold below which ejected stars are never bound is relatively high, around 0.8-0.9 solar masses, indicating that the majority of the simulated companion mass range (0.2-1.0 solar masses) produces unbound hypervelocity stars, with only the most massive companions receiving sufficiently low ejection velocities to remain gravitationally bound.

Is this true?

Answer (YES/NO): NO